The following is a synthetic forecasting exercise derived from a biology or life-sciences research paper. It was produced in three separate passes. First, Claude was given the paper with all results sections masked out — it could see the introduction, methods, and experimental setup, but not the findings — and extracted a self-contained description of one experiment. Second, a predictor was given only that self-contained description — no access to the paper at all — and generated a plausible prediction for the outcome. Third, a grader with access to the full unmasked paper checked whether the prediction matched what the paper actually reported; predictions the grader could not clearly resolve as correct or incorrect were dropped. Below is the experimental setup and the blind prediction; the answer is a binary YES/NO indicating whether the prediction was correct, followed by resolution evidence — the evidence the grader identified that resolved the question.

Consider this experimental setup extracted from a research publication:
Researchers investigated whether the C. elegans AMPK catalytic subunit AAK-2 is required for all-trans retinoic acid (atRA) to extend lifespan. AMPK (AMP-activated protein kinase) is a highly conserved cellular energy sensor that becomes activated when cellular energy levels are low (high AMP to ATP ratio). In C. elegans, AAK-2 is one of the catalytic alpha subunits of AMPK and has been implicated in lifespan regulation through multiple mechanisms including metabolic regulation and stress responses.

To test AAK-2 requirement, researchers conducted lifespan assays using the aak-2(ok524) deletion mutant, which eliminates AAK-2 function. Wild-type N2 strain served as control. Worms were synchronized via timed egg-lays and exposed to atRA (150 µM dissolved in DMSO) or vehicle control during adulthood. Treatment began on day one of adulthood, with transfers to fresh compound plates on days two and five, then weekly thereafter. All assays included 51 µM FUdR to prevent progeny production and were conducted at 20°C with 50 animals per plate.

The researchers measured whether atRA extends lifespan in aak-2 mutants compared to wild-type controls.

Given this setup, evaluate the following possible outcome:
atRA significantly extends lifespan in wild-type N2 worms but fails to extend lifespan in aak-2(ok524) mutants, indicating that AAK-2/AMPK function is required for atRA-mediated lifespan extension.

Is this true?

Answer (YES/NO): YES